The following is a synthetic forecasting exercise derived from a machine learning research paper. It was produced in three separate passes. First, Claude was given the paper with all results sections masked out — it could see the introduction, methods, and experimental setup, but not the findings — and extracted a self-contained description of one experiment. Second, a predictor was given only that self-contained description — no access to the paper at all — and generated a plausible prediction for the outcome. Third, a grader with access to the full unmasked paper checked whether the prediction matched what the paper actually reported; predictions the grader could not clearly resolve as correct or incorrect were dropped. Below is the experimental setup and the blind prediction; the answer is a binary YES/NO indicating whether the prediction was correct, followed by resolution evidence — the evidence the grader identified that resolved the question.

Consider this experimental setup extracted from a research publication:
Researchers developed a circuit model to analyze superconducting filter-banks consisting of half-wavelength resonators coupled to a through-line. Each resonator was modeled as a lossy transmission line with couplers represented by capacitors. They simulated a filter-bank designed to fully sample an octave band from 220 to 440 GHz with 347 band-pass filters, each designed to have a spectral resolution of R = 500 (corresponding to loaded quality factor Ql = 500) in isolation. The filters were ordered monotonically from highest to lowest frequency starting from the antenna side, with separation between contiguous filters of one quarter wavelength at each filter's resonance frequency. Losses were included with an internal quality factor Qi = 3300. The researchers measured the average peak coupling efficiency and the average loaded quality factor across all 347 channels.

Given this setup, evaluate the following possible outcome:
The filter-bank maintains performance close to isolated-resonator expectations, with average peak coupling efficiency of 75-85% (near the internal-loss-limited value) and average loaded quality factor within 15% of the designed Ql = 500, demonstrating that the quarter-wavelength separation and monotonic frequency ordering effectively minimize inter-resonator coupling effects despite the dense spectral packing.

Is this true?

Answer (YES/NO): NO